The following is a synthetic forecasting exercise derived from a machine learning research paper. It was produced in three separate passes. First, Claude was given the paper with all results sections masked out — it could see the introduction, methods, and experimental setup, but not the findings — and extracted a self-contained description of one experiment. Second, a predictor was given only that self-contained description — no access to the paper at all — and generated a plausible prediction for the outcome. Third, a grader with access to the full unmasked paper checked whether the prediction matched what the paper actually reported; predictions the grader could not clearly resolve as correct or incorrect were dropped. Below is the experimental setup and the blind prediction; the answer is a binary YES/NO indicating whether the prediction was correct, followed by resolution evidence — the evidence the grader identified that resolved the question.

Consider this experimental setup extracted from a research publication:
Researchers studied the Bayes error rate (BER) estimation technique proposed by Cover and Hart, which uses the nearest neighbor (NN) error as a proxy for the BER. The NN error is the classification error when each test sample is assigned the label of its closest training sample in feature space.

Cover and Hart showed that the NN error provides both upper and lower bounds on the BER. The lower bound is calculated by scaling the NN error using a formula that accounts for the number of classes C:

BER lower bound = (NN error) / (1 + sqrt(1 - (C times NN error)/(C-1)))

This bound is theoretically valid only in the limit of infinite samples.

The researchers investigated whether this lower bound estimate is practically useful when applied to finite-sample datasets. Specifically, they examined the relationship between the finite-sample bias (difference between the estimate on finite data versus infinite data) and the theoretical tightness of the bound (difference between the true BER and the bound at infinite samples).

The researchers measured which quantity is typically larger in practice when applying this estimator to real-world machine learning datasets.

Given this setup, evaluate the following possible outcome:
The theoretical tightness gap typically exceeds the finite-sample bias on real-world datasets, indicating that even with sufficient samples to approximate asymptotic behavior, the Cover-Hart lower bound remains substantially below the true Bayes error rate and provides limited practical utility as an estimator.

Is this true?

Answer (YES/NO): NO